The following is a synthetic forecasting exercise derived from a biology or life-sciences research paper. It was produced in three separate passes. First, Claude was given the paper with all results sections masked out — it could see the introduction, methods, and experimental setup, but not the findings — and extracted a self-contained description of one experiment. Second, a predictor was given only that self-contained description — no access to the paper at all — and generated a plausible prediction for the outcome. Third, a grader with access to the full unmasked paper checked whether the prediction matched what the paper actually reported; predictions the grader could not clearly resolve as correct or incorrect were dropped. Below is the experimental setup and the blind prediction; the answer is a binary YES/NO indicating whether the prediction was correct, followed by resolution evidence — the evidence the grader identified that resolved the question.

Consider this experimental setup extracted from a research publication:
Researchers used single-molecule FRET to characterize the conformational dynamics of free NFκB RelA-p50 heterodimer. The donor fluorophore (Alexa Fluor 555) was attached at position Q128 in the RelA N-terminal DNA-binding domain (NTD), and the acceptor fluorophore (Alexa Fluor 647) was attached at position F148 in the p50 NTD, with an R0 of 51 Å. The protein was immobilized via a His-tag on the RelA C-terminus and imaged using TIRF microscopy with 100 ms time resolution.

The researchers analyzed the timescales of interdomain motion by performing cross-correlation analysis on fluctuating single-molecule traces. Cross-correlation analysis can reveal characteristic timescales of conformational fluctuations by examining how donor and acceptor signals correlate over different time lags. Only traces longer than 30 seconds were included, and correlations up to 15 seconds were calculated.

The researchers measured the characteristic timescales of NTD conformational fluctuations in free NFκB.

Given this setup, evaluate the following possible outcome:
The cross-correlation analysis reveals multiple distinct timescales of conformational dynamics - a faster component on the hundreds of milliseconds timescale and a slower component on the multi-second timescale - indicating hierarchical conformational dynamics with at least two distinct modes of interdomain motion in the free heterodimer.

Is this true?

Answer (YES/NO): YES